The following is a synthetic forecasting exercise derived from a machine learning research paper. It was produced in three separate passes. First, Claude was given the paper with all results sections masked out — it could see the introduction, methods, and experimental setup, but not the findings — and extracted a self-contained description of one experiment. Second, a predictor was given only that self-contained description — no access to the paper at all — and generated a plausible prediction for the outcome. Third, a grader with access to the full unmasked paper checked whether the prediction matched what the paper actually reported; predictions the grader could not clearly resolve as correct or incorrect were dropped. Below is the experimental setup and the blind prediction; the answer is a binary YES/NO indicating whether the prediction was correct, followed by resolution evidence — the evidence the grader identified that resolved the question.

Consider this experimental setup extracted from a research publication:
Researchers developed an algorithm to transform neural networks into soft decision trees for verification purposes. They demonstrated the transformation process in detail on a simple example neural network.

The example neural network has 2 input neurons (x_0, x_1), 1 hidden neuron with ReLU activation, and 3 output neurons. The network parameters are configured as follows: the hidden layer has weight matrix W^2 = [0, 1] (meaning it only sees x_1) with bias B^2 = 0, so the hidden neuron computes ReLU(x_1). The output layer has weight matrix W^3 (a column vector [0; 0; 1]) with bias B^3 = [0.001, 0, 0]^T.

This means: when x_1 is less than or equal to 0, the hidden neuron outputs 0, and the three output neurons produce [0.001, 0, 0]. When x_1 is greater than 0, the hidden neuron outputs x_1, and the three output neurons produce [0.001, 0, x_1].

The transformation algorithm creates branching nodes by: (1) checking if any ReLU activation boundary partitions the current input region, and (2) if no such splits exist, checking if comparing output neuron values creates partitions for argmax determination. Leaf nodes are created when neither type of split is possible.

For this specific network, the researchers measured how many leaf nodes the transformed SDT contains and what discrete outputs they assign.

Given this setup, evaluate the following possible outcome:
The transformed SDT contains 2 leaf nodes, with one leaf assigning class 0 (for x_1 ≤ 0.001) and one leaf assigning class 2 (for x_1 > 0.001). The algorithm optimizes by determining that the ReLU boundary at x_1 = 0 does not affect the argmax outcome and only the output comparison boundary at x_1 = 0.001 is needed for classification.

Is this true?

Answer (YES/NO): NO